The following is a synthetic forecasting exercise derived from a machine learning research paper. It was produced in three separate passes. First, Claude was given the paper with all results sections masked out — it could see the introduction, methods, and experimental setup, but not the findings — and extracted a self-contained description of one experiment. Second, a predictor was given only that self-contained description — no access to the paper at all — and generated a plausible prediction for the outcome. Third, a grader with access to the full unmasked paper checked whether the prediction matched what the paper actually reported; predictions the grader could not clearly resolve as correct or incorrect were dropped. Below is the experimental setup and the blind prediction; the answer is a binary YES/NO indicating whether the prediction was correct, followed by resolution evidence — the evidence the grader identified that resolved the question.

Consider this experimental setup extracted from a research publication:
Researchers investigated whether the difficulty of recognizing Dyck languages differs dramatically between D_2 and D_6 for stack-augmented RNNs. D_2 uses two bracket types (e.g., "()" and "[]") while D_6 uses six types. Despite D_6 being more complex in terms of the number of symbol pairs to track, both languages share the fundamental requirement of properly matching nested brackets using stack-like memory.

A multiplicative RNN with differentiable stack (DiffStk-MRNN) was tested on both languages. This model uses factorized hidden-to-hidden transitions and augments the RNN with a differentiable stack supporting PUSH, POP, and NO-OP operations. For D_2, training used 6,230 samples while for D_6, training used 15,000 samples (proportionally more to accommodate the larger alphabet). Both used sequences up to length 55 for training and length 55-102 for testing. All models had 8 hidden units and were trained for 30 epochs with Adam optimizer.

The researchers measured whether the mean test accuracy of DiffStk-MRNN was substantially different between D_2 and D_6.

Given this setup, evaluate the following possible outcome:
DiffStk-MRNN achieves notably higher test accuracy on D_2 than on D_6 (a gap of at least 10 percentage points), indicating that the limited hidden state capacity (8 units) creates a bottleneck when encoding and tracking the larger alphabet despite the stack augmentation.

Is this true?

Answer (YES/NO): NO